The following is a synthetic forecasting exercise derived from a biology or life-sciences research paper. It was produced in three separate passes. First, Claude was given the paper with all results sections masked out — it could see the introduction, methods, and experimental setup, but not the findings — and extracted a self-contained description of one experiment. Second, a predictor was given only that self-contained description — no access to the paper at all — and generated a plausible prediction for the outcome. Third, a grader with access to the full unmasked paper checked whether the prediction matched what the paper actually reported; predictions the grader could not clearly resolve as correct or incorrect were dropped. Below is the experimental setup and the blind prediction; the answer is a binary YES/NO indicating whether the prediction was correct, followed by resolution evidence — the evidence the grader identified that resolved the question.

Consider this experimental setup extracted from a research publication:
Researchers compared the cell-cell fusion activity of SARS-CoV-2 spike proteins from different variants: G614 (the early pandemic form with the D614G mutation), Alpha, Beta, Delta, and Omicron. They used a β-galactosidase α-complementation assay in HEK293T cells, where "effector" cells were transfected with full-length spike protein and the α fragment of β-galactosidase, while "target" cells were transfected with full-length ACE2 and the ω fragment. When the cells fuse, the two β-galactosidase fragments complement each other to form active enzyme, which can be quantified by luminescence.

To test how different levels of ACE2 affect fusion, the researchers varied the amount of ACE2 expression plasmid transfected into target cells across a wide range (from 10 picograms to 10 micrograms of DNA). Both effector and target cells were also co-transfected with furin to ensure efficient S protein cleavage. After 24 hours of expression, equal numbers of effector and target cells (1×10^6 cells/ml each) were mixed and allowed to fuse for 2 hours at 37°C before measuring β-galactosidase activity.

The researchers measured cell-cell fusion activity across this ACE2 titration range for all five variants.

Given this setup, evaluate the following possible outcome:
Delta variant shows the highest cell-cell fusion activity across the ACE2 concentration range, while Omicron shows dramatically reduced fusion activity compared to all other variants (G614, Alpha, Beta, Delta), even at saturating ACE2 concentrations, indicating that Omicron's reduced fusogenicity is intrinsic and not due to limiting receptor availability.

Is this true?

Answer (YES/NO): NO